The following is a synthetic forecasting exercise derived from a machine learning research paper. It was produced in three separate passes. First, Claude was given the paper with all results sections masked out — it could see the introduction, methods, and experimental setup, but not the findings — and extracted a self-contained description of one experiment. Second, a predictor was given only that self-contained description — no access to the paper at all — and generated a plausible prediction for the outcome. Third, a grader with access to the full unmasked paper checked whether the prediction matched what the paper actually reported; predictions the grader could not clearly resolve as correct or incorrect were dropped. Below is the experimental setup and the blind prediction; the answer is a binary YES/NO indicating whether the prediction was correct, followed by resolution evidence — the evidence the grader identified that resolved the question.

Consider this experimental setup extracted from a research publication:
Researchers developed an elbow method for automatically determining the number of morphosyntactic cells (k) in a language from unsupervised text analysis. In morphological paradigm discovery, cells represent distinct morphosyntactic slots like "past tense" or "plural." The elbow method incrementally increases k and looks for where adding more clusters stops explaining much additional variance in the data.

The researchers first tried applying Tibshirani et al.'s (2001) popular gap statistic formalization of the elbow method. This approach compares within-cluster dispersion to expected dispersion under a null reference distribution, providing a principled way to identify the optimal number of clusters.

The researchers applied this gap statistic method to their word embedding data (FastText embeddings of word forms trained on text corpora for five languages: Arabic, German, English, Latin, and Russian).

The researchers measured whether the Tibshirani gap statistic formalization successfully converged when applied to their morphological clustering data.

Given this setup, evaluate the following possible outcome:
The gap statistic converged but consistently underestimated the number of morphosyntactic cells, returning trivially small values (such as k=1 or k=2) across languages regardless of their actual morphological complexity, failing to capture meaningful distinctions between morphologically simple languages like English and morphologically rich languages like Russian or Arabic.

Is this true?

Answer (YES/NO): NO